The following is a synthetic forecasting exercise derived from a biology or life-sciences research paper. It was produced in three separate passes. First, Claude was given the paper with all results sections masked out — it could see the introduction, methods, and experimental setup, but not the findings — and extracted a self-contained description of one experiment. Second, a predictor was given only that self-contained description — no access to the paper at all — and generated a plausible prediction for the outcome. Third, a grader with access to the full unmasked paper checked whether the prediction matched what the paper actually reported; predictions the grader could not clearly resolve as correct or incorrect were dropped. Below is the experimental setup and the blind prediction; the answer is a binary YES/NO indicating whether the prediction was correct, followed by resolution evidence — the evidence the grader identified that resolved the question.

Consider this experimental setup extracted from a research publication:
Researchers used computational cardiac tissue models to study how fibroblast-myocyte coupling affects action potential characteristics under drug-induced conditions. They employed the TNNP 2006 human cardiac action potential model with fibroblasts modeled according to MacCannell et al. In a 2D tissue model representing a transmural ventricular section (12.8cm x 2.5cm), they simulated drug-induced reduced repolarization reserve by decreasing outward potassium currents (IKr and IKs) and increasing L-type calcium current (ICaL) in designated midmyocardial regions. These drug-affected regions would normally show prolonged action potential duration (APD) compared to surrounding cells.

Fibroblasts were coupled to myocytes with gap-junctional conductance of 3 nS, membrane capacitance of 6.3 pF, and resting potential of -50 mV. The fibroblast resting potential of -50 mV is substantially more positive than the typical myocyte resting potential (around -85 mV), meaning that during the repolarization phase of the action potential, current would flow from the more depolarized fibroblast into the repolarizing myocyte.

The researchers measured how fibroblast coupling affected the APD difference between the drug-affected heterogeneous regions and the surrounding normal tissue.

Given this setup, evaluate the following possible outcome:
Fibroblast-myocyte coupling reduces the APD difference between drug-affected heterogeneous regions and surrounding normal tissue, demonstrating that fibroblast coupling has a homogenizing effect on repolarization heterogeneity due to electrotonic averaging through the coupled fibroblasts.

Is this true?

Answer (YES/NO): NO